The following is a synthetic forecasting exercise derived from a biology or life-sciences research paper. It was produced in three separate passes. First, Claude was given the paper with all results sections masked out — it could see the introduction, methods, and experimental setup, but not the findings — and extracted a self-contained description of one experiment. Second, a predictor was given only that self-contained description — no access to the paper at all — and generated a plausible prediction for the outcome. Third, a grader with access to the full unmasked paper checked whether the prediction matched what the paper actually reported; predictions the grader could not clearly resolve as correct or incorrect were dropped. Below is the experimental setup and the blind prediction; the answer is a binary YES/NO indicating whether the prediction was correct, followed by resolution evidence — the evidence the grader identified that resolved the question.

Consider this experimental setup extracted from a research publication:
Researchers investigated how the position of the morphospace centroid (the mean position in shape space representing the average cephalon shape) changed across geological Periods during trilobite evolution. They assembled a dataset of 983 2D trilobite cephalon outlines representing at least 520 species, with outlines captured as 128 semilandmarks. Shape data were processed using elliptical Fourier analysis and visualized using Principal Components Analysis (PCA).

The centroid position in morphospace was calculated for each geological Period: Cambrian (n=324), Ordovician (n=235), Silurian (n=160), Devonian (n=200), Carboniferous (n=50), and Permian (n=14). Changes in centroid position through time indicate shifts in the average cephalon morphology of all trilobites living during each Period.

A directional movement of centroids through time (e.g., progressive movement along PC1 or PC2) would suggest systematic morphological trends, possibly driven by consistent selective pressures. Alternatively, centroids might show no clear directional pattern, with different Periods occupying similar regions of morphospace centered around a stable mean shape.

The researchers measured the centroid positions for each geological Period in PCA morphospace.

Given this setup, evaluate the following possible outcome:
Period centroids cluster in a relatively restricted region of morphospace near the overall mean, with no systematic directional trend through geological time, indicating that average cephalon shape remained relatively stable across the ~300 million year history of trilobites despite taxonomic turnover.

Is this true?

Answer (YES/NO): NO